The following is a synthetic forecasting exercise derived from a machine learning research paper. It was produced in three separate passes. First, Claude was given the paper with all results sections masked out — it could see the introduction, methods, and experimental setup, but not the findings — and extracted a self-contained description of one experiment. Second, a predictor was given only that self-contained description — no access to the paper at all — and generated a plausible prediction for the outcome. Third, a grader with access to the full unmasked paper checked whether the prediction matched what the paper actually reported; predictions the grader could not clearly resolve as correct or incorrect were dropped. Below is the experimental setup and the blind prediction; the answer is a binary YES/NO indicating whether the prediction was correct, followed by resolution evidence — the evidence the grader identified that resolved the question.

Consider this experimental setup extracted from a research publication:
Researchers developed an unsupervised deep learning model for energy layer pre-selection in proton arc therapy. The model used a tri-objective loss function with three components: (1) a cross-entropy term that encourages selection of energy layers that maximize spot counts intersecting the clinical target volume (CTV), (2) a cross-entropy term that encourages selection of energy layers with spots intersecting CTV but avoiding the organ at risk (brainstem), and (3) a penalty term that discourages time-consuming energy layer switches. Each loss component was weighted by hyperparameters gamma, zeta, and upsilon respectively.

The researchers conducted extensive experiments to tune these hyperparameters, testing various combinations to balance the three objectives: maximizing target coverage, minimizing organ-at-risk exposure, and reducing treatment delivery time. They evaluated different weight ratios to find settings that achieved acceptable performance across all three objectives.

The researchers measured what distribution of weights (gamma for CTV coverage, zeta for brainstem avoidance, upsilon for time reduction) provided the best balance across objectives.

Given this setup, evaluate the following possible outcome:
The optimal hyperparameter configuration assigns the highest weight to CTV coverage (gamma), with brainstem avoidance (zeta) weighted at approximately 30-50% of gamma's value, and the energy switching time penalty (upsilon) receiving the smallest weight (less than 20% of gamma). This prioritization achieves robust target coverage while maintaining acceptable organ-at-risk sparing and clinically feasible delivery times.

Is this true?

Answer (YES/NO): NO